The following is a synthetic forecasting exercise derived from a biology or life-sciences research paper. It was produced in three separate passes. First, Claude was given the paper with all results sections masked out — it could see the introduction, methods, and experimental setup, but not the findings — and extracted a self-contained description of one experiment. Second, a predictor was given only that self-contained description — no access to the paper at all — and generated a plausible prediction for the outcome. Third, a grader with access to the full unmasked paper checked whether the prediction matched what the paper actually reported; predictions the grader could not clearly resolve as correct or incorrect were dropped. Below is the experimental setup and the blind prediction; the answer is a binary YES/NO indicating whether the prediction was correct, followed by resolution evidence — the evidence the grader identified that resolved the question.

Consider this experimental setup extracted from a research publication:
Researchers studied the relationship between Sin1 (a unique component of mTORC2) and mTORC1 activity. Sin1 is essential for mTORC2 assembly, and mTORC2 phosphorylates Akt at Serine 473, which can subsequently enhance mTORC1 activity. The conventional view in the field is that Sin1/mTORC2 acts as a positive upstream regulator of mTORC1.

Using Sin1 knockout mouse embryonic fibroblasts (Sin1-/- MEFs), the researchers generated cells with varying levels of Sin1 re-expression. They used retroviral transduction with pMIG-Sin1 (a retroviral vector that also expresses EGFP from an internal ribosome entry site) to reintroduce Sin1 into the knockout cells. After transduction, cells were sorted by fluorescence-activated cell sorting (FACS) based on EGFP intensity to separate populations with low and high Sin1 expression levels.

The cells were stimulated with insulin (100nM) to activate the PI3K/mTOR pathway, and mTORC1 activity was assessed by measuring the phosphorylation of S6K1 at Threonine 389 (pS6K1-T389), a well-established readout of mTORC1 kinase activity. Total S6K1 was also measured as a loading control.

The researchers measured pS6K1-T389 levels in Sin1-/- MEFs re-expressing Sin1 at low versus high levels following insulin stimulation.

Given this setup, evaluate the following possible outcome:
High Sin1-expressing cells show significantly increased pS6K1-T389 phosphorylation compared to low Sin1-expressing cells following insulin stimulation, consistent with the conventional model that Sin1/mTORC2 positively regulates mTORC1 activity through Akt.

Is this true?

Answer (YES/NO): NO